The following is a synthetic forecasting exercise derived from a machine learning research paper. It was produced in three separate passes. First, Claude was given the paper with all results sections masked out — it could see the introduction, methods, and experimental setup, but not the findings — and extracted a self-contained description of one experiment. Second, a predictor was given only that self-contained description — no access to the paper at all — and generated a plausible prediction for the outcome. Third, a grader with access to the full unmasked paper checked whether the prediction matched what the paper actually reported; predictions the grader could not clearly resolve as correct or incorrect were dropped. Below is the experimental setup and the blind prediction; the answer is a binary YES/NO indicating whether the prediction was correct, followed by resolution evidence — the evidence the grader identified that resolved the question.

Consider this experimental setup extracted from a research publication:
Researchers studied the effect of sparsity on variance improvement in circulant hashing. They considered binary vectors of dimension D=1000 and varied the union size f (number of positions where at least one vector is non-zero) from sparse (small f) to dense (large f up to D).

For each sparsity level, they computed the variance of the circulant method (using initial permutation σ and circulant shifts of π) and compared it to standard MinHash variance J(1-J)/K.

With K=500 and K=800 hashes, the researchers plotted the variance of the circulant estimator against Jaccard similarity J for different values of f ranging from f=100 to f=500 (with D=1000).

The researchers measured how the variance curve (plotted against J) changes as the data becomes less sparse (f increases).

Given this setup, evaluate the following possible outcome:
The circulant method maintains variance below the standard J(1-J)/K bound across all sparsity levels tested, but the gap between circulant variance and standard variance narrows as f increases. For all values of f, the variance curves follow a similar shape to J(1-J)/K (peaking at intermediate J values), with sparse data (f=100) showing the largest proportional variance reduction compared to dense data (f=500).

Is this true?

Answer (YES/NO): NO